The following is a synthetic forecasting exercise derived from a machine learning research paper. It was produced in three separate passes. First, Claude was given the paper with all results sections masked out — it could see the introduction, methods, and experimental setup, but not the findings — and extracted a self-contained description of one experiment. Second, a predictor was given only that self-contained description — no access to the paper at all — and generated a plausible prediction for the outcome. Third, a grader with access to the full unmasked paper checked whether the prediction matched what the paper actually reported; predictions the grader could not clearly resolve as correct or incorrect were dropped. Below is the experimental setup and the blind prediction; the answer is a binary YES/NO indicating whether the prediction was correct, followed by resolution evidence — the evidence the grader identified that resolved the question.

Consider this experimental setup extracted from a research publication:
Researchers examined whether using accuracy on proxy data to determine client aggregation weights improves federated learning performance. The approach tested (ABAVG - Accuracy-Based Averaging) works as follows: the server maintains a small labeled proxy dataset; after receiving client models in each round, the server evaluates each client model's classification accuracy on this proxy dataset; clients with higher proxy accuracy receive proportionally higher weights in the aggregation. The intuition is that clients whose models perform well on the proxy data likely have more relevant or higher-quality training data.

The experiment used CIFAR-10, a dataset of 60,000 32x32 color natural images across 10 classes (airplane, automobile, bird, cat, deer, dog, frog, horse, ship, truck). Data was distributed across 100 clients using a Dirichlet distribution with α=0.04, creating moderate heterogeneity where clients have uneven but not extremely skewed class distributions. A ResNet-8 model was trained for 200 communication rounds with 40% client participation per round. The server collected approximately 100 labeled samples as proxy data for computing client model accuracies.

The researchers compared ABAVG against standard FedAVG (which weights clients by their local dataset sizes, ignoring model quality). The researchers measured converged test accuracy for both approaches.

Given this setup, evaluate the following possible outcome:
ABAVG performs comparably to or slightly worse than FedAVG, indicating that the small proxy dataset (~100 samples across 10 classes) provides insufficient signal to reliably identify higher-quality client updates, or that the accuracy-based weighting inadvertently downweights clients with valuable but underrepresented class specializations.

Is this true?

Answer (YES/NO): NO